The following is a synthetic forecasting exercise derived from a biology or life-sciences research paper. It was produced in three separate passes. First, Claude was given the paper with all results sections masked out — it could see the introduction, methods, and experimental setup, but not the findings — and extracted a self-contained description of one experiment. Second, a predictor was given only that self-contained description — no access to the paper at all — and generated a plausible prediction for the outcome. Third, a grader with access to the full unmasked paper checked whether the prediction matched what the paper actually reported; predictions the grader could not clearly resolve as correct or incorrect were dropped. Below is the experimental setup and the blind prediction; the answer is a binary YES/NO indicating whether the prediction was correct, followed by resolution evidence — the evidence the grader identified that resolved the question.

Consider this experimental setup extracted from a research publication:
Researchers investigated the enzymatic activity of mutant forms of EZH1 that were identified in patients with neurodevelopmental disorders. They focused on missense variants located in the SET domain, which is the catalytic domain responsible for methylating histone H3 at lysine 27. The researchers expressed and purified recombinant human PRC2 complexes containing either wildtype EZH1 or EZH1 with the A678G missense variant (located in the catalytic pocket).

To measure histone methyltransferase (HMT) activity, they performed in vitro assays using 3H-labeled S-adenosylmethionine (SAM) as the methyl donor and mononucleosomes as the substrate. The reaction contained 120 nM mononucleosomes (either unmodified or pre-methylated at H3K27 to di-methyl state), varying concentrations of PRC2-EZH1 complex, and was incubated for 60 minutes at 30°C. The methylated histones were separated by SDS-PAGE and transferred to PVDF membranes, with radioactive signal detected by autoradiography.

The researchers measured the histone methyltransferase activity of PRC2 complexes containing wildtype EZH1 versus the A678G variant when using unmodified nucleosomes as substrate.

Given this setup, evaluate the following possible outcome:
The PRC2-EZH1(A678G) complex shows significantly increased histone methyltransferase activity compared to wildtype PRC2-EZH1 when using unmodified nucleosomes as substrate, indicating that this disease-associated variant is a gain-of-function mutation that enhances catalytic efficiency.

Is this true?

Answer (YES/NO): NO